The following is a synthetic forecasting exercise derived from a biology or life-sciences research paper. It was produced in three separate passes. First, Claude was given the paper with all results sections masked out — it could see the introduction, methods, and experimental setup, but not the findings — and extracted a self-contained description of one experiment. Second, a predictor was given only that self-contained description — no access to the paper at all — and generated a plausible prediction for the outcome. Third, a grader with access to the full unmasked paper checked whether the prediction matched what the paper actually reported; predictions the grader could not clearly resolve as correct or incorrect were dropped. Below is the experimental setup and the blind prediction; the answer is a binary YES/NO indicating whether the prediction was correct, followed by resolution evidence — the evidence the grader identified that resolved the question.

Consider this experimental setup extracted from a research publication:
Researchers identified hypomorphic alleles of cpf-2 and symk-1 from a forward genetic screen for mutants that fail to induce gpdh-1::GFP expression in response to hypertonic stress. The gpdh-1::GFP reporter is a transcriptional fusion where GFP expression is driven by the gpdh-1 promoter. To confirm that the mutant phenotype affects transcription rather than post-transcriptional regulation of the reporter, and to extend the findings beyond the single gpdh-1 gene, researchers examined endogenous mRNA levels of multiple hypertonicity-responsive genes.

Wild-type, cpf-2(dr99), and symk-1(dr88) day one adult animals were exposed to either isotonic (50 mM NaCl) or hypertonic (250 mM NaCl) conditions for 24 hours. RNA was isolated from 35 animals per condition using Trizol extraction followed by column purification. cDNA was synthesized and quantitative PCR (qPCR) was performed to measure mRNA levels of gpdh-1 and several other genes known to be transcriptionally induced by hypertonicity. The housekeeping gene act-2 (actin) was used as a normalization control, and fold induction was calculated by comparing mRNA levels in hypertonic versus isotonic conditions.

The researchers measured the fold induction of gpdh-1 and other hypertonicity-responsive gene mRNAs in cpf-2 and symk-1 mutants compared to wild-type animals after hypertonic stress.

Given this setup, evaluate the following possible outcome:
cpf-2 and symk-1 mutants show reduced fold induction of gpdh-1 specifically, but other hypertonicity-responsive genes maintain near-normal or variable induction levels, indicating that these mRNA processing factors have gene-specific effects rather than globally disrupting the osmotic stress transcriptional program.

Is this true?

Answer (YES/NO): NO